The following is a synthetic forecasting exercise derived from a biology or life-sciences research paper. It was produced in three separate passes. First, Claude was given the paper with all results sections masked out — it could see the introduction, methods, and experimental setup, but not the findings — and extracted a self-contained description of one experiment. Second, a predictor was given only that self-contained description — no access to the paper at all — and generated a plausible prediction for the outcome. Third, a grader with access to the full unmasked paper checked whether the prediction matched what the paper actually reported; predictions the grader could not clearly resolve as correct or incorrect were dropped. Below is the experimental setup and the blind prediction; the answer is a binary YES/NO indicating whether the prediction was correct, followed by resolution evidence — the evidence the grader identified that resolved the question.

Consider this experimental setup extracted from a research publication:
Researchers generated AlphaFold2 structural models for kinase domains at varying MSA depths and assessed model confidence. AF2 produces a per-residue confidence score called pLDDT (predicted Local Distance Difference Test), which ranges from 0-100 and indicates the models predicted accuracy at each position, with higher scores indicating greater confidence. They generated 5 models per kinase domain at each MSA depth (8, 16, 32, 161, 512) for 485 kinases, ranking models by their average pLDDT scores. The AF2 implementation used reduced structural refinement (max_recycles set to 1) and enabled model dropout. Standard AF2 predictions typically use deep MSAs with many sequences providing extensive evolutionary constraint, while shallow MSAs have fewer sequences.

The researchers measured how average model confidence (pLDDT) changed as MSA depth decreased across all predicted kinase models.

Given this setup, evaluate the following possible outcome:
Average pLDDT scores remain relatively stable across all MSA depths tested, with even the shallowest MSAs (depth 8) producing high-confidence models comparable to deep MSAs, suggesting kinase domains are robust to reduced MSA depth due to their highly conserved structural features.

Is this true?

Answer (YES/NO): NO